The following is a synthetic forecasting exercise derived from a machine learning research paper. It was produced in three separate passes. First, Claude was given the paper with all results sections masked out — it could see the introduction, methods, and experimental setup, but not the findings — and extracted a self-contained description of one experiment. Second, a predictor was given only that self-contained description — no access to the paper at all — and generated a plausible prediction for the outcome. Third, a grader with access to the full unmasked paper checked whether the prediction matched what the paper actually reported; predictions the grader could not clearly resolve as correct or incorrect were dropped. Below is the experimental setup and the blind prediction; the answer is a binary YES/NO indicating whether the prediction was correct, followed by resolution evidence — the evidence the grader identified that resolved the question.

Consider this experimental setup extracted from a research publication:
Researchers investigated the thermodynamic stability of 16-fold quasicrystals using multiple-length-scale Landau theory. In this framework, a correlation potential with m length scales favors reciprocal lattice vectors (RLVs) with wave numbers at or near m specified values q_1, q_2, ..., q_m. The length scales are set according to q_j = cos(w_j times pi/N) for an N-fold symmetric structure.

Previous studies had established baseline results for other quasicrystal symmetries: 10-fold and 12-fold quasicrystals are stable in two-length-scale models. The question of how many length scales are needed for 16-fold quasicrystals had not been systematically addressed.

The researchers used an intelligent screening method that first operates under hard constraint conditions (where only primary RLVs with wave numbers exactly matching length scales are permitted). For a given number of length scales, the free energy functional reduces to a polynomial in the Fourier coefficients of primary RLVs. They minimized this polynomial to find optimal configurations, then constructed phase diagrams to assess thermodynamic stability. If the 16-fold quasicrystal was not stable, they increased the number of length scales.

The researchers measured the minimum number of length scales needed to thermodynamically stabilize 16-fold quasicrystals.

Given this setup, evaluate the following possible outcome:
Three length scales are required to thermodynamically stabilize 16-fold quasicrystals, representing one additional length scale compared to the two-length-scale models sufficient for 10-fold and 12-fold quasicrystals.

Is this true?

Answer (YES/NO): YES